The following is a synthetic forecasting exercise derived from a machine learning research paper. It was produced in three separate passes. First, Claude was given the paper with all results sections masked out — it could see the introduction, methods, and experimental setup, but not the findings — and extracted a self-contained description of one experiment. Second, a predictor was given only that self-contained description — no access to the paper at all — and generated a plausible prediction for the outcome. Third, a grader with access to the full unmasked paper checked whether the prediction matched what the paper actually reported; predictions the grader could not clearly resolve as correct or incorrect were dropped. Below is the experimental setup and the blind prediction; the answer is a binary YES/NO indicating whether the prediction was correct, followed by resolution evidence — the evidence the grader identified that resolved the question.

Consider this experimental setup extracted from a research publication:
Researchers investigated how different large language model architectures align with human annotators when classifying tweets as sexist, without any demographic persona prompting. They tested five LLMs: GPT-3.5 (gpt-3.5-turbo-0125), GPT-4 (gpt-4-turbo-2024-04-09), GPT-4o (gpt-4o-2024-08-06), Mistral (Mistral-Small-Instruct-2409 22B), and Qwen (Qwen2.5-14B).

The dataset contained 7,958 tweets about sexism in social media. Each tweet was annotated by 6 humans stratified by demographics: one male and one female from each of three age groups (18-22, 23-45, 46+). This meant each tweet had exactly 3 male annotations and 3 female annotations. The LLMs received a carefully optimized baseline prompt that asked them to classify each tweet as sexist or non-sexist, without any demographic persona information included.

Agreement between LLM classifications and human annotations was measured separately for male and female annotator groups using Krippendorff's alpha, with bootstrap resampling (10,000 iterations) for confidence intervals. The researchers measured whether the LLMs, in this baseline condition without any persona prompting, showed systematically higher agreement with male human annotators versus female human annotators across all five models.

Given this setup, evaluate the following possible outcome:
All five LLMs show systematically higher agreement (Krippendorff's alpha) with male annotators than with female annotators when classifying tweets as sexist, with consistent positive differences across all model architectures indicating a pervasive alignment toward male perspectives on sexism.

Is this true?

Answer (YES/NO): NO